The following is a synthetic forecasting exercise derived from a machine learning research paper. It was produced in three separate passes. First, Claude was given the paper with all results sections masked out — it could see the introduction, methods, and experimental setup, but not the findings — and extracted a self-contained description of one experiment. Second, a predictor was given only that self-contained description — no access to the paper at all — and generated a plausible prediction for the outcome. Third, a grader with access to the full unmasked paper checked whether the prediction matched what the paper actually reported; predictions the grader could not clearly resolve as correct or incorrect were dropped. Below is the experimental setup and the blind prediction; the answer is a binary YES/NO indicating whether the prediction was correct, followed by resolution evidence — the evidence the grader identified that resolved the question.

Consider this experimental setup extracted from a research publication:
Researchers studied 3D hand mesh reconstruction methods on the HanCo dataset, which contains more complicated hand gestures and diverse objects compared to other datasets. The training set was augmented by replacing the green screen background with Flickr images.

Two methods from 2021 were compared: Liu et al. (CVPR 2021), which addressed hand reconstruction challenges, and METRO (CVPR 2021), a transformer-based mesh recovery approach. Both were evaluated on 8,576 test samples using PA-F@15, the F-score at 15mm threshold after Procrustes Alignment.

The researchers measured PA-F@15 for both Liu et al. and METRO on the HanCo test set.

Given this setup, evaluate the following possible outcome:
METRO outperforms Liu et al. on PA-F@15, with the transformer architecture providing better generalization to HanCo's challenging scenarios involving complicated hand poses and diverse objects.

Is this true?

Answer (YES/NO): YES